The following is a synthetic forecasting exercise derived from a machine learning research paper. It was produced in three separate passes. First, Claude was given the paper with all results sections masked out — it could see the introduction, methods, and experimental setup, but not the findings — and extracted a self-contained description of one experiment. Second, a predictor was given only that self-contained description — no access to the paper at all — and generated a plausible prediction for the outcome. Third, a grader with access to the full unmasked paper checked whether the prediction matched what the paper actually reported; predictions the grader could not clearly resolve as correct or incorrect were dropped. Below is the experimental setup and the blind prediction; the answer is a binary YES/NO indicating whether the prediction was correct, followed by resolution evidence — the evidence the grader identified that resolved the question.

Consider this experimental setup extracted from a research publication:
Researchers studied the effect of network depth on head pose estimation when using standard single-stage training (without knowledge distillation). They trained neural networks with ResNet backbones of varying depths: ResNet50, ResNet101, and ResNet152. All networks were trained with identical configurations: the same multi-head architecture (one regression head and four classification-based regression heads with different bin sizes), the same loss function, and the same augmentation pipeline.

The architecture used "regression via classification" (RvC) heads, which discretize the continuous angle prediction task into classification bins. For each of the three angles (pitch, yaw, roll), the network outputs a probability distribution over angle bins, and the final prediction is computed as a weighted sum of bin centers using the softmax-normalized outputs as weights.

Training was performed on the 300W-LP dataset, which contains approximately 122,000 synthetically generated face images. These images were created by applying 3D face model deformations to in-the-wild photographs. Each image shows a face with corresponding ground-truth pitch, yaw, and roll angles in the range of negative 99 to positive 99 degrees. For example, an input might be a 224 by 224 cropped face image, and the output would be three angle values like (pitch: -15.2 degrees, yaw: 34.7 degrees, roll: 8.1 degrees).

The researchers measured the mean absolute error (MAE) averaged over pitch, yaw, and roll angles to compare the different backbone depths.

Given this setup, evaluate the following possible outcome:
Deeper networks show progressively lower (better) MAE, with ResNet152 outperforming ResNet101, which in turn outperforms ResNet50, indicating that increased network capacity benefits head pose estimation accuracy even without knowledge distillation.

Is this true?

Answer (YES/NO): NO